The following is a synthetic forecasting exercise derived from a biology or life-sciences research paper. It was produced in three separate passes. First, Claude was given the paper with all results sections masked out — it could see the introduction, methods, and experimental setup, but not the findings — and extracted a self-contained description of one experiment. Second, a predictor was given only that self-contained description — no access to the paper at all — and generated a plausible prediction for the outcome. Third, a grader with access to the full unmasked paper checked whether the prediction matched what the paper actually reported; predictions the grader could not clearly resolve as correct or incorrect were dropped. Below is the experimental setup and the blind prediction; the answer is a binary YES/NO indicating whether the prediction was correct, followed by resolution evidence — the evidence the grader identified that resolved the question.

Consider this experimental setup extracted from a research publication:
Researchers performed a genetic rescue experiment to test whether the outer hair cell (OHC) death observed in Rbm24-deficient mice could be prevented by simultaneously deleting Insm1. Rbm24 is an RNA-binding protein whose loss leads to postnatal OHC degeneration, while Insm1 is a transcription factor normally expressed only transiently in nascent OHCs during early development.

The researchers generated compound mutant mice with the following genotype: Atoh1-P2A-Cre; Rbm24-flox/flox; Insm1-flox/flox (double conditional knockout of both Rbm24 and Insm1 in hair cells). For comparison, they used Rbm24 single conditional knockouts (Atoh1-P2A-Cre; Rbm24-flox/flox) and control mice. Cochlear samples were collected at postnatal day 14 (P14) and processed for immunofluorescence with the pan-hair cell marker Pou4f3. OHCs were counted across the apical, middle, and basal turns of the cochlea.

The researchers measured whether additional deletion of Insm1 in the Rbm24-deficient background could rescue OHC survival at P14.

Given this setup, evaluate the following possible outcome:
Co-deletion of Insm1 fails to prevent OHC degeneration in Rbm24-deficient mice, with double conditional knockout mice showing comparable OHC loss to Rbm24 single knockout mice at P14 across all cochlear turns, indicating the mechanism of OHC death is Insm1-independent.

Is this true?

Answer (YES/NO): NO